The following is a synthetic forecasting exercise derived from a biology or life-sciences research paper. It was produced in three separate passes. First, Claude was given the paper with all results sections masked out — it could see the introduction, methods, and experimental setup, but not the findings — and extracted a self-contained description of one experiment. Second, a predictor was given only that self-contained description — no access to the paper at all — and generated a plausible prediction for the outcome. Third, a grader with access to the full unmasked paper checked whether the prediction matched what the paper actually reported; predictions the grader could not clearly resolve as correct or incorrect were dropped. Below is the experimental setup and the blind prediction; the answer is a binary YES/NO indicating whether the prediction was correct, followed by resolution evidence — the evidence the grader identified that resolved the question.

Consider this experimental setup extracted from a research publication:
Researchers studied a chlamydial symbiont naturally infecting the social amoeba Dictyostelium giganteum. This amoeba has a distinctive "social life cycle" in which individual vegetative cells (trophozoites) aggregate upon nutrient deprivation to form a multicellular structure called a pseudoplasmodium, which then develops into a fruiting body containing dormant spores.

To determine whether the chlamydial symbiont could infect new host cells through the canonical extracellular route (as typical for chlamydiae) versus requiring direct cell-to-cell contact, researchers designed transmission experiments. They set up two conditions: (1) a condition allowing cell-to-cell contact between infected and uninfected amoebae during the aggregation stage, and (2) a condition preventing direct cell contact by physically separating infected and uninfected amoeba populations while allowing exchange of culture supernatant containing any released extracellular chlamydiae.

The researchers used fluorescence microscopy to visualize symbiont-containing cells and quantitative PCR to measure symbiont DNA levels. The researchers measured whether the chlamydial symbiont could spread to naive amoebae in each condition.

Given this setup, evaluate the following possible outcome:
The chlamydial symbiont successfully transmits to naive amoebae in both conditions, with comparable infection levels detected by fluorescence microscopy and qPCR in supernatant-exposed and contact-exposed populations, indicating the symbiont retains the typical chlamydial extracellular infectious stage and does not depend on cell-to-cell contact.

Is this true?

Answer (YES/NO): NO